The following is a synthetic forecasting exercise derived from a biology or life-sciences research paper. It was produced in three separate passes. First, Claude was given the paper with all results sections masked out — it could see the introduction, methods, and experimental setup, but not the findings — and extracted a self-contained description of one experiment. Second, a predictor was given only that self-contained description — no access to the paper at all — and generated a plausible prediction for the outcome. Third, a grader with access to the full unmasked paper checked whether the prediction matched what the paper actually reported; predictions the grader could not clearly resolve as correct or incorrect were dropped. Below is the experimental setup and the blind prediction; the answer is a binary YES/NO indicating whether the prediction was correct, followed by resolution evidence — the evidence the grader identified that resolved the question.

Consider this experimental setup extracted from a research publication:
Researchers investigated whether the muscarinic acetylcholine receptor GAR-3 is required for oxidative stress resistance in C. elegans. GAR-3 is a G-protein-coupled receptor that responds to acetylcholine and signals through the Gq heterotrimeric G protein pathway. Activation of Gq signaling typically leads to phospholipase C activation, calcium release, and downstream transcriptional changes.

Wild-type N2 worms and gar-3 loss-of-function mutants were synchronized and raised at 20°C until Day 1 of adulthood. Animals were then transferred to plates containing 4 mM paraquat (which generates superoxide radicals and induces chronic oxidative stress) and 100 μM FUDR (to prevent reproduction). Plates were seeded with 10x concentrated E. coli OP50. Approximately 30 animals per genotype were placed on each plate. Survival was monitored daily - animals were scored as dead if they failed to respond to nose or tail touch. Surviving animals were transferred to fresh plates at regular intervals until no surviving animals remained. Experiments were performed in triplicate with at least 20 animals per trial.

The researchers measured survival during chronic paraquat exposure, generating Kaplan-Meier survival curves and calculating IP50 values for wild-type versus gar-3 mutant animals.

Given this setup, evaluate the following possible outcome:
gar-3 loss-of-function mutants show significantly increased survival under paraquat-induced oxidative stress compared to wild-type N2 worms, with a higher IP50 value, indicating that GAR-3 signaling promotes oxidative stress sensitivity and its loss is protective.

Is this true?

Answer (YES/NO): NO